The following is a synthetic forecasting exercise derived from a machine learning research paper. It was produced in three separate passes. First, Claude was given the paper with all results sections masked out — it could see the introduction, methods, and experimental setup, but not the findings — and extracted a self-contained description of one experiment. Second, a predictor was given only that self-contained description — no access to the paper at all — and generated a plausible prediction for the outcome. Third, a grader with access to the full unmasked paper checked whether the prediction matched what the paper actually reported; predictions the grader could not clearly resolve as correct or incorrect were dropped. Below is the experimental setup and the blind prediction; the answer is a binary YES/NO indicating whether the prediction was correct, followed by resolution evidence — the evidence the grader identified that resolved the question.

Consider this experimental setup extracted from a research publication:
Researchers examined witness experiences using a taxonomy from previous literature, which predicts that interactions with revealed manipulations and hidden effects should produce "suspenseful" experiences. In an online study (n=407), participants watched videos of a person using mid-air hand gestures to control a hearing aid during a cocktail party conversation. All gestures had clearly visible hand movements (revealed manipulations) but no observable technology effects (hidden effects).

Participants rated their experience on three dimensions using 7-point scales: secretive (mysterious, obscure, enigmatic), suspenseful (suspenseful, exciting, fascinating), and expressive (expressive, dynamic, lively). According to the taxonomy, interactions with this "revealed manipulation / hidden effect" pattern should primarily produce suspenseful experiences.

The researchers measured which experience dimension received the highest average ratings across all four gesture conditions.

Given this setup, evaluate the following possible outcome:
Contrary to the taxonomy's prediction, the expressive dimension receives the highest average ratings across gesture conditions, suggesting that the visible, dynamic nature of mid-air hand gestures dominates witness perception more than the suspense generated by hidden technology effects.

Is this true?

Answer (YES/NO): NO